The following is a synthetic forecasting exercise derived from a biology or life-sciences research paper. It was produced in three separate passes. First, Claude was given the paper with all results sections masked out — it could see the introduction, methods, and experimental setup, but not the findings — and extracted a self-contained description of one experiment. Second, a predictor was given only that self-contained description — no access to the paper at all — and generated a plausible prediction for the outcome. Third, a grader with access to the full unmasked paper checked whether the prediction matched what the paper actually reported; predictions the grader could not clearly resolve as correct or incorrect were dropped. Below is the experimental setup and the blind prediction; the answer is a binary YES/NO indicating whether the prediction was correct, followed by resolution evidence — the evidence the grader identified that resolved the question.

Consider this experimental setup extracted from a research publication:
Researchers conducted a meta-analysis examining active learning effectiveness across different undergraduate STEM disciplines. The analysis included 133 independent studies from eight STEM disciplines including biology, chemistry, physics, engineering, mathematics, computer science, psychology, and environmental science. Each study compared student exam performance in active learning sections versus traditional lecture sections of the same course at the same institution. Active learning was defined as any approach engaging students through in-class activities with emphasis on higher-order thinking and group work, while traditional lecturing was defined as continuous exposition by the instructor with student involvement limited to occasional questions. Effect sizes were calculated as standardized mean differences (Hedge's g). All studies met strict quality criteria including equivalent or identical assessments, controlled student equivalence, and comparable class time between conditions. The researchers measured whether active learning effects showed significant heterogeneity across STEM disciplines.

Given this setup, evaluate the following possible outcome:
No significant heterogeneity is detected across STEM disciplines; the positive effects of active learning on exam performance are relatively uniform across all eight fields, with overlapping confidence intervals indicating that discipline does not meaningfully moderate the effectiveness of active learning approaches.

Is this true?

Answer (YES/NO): NO